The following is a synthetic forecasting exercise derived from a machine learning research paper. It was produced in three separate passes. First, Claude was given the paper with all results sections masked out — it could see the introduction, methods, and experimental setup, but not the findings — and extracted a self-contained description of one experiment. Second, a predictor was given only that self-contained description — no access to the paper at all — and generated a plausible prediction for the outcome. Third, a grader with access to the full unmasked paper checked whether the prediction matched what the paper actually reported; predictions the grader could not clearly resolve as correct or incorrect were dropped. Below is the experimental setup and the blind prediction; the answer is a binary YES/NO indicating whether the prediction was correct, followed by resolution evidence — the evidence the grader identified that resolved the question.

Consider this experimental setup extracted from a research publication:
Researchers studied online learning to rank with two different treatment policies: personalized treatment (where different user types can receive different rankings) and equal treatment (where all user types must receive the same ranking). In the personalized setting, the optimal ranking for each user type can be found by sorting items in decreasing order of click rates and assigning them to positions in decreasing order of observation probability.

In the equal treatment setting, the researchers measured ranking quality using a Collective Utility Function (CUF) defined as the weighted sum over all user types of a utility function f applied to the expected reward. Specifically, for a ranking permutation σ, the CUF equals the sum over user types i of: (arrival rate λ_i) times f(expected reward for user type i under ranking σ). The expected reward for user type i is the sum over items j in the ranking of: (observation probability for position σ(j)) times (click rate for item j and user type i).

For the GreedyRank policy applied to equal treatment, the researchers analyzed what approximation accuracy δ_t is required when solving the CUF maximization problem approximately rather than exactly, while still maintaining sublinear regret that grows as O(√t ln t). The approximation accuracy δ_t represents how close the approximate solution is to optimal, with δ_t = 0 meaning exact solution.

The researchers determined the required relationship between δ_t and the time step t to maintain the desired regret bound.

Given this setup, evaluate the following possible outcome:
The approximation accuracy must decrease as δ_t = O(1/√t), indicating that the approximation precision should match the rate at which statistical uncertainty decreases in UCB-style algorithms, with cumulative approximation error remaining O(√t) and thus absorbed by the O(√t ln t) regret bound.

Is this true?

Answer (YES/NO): NO